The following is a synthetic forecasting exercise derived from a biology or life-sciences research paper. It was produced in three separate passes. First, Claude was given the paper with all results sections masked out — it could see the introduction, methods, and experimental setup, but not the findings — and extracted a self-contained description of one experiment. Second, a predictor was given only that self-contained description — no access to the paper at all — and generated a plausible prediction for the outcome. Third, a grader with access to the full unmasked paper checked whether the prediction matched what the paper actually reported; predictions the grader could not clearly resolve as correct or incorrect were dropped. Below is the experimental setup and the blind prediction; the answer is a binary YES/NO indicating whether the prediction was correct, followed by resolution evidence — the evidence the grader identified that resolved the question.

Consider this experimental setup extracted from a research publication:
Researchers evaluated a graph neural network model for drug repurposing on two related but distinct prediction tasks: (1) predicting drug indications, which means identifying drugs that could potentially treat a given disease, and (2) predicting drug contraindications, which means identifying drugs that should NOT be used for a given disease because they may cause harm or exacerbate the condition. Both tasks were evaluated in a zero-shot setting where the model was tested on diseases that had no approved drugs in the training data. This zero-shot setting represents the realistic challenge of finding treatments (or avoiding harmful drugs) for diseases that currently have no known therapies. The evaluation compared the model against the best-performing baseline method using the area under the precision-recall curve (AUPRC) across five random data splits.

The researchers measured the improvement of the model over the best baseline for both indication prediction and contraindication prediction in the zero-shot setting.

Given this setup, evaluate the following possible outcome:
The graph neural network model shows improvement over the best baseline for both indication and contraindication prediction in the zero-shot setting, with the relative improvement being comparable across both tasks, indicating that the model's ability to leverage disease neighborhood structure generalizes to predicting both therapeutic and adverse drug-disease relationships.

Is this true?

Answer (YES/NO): YES